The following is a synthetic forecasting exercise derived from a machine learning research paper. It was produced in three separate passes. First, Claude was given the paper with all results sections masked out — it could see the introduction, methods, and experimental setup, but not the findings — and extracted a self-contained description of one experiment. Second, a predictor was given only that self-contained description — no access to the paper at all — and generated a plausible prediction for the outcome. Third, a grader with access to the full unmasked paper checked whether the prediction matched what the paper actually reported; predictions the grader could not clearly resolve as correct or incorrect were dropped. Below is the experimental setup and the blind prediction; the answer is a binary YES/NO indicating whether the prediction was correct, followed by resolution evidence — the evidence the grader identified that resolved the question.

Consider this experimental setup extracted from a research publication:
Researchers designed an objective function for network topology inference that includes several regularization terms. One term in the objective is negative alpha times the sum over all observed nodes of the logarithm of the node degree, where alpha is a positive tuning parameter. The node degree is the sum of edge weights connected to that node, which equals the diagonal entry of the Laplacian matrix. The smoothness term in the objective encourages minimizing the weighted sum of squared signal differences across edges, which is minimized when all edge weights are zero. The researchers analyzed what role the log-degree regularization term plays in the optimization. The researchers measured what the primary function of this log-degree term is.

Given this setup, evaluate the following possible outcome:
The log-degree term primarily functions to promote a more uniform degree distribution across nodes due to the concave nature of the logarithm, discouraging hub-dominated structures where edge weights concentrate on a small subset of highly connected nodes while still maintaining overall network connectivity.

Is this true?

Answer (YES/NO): NO